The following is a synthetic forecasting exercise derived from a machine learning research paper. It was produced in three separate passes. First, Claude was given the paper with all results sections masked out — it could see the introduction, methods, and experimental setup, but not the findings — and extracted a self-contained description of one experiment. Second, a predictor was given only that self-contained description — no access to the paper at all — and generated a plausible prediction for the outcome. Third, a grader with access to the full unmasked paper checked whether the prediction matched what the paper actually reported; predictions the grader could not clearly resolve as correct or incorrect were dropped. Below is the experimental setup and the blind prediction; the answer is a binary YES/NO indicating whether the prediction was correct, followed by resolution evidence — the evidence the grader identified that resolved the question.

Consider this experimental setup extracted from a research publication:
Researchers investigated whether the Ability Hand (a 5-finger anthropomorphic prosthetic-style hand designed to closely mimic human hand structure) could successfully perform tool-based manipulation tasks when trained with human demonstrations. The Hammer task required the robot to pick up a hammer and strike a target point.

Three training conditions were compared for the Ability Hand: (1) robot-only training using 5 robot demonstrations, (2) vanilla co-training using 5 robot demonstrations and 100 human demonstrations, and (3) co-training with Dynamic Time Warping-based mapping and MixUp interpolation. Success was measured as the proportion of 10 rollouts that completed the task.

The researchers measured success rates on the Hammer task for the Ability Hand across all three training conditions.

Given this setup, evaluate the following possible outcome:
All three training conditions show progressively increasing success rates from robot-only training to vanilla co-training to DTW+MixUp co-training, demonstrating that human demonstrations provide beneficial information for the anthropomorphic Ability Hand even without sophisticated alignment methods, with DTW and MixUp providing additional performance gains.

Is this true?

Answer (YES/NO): NO